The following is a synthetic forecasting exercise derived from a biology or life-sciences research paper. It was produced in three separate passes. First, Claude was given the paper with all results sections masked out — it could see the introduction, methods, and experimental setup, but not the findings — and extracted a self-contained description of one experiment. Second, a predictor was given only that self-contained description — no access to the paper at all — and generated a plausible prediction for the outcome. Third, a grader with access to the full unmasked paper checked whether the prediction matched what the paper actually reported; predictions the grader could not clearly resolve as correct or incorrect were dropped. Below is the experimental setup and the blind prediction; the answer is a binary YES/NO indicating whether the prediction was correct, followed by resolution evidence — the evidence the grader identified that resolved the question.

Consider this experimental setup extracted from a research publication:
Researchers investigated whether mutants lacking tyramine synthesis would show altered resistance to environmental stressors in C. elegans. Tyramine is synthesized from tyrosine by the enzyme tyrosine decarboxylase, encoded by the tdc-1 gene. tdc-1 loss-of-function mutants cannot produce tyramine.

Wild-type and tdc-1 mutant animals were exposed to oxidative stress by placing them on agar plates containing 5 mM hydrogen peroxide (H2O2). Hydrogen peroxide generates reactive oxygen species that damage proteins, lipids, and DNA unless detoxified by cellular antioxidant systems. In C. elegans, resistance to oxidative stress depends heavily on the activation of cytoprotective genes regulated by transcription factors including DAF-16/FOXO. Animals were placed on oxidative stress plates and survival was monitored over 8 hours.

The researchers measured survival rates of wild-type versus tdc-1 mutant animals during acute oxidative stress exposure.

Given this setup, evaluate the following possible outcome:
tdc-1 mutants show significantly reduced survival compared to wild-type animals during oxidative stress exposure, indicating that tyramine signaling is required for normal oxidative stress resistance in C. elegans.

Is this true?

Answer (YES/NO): NO